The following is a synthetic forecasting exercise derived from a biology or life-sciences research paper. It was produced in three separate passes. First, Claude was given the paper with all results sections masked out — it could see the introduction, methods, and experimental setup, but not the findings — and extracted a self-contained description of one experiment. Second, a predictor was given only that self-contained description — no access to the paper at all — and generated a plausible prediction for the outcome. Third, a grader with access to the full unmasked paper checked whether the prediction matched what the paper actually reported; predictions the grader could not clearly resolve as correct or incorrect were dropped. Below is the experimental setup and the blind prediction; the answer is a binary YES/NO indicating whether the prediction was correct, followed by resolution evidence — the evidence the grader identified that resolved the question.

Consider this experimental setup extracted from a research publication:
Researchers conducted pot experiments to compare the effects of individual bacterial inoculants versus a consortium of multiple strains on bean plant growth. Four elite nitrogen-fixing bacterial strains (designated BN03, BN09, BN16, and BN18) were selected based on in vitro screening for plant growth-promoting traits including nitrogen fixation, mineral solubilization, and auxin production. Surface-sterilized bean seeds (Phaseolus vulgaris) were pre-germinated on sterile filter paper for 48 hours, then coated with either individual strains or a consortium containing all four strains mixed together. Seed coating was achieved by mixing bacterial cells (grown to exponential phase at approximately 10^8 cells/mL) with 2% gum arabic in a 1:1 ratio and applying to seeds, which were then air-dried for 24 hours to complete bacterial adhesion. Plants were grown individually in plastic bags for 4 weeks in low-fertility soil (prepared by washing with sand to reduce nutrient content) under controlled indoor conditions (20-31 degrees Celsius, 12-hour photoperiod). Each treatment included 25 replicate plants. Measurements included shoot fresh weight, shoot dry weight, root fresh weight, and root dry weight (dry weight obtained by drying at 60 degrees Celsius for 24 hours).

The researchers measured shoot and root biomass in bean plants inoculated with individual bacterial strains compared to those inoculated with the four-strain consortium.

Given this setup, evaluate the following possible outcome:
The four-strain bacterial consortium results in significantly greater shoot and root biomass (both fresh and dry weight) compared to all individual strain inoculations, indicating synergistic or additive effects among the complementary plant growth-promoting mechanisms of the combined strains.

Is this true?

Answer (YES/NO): NO